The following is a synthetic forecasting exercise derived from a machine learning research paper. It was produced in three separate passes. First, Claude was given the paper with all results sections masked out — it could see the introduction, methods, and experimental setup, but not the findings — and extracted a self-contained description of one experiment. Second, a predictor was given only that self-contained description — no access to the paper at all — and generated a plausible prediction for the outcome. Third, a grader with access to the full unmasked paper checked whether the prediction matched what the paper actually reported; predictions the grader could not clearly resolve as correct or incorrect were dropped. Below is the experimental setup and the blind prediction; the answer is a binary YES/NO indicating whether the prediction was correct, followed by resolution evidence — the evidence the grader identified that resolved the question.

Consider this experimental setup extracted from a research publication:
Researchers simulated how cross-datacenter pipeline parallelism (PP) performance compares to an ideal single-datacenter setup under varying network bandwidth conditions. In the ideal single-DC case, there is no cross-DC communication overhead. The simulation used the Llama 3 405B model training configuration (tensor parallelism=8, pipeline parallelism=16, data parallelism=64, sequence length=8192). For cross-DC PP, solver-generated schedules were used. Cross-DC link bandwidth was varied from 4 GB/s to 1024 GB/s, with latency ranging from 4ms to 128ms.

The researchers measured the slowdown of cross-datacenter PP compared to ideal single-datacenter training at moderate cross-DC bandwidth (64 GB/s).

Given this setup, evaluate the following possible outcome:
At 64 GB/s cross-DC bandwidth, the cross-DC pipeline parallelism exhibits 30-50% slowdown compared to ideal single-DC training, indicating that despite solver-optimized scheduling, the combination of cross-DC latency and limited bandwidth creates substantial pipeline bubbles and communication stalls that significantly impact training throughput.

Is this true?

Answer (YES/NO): YES